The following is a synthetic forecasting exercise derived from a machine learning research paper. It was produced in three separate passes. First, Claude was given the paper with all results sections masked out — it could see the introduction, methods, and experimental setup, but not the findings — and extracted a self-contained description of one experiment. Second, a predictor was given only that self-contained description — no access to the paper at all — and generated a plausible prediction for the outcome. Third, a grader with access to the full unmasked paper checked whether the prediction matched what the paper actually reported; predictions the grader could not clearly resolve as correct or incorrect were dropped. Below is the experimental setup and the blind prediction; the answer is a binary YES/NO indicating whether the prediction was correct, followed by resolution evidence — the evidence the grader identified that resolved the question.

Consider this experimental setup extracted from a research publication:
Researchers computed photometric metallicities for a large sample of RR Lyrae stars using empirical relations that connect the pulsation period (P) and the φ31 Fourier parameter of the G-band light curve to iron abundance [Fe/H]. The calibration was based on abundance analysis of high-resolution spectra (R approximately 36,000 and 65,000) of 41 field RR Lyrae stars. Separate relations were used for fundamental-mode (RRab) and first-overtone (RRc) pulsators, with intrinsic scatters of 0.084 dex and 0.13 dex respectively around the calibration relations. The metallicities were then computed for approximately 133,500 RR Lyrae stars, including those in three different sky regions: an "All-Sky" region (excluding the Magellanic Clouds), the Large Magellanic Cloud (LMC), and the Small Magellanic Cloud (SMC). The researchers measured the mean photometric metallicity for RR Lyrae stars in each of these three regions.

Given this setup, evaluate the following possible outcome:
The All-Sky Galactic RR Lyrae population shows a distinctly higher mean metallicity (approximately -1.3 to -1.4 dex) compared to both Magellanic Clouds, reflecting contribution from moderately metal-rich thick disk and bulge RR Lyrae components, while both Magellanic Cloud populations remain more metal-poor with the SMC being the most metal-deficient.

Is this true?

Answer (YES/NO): NO